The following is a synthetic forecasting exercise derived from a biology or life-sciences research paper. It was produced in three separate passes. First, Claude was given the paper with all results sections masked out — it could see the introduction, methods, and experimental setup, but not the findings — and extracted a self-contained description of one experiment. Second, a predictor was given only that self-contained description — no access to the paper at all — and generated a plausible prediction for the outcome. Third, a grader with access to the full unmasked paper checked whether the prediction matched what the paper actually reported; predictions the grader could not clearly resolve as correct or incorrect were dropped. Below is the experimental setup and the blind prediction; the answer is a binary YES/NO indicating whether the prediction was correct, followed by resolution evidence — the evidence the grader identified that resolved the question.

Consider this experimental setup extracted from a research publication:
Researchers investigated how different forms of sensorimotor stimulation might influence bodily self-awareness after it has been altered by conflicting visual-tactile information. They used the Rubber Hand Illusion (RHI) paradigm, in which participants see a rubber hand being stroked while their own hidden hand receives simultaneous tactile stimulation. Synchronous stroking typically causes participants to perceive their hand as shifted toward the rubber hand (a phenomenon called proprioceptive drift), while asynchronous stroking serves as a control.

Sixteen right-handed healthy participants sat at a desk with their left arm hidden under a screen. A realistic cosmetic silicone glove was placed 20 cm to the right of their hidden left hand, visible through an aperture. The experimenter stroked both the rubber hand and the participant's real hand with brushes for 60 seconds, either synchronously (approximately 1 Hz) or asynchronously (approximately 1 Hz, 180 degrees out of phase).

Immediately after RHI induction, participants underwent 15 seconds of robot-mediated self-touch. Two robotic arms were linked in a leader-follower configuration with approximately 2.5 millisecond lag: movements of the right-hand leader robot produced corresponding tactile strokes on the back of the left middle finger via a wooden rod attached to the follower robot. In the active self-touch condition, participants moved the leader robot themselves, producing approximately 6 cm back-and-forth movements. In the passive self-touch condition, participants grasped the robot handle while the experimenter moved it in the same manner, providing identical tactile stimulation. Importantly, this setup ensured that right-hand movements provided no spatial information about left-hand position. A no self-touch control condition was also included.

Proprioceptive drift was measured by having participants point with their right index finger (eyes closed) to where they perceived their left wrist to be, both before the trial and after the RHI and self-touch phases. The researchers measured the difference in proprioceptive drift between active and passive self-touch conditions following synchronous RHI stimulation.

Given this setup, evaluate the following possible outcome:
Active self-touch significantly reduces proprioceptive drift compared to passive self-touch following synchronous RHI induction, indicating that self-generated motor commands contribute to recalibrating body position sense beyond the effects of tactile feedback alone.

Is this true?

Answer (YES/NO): NO